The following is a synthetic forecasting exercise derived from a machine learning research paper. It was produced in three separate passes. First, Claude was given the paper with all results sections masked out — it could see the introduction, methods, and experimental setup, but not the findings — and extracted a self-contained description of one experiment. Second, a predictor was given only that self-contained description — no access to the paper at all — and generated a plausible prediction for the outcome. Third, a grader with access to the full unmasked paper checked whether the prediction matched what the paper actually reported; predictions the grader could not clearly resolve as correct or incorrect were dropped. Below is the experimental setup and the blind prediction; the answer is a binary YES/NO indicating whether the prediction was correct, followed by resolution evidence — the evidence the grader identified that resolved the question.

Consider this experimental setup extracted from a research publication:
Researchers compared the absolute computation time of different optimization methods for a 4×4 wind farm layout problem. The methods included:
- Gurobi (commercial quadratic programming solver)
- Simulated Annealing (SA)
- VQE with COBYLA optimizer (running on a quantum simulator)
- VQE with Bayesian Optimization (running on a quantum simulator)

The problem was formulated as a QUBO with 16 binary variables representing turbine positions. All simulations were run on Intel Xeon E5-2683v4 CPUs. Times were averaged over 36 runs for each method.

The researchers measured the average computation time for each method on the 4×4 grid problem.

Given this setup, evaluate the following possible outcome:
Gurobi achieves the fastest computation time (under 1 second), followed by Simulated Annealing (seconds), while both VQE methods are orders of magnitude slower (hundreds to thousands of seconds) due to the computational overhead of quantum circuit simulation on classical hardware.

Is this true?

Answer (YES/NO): NO